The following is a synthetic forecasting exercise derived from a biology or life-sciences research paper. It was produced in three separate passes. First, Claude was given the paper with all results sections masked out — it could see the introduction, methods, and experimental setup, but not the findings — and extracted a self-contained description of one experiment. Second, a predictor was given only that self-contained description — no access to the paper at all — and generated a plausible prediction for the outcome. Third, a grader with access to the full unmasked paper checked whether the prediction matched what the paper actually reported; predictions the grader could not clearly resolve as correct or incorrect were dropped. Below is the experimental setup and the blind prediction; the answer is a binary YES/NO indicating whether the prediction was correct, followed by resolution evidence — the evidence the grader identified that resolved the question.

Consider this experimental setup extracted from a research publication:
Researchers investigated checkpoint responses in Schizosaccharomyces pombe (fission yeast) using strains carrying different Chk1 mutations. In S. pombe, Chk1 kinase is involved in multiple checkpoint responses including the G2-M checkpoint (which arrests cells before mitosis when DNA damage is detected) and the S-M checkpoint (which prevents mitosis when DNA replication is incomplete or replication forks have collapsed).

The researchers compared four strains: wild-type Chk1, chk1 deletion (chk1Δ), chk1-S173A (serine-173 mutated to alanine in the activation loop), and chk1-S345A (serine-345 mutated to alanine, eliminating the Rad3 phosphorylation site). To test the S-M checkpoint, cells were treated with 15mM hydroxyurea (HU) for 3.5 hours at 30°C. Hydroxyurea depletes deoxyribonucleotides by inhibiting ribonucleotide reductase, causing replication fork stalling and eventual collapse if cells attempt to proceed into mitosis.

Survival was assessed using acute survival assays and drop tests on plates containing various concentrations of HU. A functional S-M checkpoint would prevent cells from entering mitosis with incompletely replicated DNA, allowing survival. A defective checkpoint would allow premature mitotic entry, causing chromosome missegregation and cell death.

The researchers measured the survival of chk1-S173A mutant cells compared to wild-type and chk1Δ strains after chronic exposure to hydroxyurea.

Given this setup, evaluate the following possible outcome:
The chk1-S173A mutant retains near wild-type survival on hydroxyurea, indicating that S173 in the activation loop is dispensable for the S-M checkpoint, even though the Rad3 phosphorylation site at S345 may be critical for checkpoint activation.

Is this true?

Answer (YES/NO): NO